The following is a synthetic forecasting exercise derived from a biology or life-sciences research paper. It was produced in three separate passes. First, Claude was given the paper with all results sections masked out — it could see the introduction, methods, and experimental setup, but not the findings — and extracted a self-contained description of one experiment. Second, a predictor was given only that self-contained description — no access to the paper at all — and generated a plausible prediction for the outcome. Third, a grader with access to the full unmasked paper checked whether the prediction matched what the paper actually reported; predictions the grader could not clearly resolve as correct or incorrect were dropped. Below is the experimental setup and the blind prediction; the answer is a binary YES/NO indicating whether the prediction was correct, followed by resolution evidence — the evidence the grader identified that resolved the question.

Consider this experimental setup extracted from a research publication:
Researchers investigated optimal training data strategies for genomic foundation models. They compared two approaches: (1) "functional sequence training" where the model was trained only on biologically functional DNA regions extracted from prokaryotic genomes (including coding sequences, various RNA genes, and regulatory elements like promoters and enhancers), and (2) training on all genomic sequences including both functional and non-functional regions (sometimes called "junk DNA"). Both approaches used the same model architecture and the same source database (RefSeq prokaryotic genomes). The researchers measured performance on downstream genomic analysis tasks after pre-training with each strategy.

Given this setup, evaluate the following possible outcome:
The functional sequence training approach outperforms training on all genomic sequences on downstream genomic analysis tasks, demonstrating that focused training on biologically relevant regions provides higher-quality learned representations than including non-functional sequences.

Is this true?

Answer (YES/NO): YES